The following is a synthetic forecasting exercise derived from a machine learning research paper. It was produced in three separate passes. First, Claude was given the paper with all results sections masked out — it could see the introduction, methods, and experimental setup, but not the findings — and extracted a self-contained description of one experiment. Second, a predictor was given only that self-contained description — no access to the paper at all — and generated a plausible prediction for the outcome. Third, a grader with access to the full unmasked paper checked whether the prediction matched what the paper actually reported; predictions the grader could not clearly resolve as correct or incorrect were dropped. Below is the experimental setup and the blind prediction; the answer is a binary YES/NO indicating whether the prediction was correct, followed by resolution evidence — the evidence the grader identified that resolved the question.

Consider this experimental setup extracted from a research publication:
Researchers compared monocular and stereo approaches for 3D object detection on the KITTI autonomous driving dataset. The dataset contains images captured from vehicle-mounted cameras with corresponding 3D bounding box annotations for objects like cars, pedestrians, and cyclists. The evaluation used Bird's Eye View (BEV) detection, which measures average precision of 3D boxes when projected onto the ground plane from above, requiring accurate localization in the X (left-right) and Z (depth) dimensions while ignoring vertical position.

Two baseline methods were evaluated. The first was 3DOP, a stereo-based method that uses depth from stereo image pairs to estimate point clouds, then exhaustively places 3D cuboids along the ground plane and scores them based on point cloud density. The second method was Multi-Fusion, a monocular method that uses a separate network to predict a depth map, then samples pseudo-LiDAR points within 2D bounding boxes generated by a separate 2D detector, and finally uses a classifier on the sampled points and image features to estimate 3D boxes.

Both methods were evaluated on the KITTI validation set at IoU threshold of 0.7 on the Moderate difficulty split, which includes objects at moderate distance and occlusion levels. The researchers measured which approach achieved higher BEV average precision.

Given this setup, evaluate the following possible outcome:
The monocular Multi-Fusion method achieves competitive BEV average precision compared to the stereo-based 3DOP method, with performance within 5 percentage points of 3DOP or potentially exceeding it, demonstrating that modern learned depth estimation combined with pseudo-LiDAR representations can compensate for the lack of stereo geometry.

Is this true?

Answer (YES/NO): YES